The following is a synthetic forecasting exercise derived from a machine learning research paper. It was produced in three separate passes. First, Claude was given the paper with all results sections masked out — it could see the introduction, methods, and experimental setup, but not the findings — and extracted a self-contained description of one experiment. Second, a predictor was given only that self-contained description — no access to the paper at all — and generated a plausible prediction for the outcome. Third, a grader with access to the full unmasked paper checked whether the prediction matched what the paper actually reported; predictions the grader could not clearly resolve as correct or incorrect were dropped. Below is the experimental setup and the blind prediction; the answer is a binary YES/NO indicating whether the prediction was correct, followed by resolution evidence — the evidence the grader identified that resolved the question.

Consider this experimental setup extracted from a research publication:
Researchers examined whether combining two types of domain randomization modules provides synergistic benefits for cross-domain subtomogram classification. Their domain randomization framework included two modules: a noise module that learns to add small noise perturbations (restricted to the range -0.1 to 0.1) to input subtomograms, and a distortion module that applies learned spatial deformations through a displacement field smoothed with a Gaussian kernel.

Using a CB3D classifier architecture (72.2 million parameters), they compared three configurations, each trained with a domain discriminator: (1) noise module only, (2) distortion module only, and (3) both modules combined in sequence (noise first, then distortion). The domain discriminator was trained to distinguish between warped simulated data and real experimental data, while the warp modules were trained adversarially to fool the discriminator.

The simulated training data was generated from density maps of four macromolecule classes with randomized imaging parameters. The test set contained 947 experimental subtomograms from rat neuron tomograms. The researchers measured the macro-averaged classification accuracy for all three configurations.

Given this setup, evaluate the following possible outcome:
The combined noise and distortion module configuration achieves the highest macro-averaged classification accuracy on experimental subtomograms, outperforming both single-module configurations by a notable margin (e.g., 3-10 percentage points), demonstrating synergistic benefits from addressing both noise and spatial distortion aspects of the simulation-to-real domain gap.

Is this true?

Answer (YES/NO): NO